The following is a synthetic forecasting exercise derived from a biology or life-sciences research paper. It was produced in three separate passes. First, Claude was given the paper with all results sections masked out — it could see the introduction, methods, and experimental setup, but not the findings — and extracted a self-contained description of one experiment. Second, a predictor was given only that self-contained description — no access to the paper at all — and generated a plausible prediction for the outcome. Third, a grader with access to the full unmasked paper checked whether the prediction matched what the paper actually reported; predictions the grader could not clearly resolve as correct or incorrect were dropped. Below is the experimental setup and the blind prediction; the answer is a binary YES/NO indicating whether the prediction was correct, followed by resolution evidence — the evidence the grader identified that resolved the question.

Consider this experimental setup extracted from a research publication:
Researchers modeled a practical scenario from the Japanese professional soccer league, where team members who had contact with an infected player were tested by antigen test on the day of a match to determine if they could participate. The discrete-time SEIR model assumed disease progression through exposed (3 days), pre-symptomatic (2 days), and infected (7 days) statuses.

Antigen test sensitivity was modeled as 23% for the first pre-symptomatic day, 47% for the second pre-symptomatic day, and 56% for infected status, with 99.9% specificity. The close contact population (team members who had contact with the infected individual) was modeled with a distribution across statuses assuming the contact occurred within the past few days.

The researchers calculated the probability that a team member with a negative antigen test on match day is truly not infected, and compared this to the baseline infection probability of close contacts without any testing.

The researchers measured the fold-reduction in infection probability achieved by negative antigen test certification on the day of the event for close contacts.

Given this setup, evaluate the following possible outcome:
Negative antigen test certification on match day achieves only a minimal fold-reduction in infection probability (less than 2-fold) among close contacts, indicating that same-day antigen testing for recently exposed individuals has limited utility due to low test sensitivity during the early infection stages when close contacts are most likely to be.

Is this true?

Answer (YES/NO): NO